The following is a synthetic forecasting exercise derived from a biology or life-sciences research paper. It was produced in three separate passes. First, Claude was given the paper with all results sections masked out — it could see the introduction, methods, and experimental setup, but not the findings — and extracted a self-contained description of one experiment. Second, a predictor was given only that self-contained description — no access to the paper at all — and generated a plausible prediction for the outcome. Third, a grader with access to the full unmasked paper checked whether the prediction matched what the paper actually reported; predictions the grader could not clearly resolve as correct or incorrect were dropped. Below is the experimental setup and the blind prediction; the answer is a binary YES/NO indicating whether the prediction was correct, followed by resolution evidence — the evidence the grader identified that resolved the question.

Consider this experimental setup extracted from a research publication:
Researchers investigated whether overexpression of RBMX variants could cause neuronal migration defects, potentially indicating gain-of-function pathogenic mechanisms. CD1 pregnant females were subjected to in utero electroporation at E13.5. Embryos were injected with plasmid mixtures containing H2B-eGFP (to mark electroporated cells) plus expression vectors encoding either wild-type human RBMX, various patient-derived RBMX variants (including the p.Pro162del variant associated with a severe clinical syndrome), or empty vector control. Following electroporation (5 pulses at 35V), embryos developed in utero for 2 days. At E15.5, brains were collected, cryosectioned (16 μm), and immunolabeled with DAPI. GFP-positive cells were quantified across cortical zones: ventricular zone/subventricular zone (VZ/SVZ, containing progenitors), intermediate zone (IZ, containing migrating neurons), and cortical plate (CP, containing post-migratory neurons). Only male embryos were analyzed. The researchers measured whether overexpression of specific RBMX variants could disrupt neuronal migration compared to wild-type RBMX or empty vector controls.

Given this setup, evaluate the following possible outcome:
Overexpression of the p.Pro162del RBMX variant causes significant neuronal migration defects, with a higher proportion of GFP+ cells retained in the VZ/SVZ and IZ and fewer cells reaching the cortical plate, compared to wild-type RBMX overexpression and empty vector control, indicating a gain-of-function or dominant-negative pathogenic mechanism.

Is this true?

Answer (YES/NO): NO